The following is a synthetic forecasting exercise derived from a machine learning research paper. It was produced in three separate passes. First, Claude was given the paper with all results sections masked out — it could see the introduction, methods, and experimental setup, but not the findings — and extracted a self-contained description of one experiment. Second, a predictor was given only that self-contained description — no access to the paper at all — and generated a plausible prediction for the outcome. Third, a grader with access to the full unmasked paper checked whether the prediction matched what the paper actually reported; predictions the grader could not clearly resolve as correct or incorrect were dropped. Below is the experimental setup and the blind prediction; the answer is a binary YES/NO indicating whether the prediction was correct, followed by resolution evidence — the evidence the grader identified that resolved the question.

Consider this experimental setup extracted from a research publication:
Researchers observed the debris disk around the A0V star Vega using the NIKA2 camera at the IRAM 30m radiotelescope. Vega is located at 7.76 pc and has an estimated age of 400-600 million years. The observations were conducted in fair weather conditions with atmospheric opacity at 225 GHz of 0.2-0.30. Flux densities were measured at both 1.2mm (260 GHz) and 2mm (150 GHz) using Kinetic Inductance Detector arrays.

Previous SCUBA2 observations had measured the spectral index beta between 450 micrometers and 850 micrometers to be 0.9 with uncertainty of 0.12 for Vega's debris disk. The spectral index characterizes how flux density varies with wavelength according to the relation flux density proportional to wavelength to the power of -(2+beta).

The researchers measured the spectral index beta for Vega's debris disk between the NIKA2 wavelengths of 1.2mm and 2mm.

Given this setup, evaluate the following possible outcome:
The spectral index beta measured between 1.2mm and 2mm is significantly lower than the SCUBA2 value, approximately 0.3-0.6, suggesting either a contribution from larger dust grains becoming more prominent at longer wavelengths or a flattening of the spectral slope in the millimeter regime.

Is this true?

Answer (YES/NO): NO